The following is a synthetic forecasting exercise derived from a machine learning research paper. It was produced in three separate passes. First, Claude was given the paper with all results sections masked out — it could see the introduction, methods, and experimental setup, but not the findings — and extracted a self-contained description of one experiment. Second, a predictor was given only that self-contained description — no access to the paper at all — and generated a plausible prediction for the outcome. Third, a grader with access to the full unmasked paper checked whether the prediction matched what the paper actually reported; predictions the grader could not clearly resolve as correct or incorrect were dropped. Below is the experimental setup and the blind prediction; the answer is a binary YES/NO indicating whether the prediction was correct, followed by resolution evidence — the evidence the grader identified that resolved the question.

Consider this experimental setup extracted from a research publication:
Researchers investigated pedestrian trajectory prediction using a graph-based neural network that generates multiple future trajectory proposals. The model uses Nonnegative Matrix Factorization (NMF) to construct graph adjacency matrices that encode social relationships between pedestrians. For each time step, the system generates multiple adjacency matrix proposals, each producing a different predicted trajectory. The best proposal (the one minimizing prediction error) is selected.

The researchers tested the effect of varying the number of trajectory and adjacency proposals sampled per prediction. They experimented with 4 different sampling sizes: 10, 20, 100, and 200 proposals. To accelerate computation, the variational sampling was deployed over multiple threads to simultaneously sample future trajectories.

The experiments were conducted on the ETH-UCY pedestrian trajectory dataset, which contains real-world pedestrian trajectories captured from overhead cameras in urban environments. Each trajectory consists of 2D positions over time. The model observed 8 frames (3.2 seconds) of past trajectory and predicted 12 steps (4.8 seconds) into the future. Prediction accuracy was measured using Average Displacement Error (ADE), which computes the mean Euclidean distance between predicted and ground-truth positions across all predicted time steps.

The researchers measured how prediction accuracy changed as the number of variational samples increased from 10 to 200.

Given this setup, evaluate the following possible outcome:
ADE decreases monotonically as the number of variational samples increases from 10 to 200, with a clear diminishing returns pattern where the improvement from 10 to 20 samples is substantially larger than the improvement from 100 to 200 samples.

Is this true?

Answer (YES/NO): NO